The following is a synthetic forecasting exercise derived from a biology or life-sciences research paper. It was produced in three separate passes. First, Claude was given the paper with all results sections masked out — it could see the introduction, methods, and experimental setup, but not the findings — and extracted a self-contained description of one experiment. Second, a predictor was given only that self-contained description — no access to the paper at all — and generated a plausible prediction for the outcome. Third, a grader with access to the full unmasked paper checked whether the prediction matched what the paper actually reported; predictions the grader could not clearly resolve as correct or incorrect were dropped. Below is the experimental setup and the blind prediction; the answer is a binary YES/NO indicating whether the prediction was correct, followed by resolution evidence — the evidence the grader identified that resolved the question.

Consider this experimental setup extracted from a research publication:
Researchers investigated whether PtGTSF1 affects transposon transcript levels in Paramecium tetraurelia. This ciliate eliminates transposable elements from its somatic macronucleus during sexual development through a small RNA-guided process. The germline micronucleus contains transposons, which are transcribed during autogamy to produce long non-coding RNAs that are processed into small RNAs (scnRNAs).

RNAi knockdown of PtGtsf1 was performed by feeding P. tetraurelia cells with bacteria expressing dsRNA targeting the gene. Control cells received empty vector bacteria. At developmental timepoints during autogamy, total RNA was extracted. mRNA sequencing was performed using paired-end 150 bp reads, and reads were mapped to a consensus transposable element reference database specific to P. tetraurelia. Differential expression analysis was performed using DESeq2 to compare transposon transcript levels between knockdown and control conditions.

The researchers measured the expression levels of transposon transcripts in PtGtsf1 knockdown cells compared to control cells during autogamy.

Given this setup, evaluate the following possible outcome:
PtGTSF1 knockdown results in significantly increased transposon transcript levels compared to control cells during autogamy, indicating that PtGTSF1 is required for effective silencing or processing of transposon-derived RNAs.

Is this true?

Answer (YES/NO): YES